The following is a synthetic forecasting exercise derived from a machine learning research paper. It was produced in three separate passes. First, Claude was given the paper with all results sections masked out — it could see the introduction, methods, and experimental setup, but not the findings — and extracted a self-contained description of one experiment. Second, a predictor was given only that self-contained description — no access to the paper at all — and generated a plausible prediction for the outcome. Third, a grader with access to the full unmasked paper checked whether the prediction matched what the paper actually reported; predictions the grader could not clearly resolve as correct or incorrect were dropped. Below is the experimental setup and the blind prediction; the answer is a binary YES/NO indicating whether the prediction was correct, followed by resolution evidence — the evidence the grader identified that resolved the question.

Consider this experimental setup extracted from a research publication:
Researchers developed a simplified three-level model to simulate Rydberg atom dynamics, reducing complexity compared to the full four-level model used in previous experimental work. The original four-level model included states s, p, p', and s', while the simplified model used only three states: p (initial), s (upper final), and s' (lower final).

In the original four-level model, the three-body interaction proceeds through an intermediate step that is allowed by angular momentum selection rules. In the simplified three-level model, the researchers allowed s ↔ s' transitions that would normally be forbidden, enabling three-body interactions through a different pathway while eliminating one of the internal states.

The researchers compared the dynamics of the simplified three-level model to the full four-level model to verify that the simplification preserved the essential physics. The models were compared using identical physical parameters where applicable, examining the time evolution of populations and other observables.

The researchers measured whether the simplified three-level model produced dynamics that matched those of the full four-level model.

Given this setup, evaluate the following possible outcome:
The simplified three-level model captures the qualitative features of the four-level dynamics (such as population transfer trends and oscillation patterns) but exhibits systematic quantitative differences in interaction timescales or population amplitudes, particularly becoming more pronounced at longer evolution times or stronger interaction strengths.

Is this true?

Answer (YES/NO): NO